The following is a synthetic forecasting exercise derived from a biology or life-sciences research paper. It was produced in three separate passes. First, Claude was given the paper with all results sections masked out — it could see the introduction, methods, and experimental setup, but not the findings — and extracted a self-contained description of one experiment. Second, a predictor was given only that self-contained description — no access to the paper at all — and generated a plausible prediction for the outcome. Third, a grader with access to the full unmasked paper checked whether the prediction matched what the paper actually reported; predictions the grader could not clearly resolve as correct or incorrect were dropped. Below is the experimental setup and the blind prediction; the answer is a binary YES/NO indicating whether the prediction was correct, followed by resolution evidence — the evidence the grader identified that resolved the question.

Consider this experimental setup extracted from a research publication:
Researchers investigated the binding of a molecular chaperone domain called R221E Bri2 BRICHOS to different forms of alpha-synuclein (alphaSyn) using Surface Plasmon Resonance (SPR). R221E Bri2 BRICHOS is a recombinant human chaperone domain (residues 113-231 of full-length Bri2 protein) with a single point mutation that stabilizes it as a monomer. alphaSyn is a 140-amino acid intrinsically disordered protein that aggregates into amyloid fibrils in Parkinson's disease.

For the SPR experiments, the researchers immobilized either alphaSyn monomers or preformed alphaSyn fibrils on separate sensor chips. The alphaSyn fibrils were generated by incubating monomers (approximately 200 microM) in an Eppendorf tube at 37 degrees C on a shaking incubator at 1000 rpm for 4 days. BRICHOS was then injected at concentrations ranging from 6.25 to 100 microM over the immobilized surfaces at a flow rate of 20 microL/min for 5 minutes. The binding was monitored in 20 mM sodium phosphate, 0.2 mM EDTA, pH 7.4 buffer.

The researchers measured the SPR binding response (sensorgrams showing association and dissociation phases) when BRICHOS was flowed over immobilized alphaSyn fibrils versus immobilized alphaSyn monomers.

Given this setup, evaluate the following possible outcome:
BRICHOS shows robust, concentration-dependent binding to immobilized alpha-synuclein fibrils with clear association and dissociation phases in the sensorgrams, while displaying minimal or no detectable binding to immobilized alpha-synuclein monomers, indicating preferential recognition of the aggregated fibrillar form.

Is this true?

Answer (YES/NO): YES